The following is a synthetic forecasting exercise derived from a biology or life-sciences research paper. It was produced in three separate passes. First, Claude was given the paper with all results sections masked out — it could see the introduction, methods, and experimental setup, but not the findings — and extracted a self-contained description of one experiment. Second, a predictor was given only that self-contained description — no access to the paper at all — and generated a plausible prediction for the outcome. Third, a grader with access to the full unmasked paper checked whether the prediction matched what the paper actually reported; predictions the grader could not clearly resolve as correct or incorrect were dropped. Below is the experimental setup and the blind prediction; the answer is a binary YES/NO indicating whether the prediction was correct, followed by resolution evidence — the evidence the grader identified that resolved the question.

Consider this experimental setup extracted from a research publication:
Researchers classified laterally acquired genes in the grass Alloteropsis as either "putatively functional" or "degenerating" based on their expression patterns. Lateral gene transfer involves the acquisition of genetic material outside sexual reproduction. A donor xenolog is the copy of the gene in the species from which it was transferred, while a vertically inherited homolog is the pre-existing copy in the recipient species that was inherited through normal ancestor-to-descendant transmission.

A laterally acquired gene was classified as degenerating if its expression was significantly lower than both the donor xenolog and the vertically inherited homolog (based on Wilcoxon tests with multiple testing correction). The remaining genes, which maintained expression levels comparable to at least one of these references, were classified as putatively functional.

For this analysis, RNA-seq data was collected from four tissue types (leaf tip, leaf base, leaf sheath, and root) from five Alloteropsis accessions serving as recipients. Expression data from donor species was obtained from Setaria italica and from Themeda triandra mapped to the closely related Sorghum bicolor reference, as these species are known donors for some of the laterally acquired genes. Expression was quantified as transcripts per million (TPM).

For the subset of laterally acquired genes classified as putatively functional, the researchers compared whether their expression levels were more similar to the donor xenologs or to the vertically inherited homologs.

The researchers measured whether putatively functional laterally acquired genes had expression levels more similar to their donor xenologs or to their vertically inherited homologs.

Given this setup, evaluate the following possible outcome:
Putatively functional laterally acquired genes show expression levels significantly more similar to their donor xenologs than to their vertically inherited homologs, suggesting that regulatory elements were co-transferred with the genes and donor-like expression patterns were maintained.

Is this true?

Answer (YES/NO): YES